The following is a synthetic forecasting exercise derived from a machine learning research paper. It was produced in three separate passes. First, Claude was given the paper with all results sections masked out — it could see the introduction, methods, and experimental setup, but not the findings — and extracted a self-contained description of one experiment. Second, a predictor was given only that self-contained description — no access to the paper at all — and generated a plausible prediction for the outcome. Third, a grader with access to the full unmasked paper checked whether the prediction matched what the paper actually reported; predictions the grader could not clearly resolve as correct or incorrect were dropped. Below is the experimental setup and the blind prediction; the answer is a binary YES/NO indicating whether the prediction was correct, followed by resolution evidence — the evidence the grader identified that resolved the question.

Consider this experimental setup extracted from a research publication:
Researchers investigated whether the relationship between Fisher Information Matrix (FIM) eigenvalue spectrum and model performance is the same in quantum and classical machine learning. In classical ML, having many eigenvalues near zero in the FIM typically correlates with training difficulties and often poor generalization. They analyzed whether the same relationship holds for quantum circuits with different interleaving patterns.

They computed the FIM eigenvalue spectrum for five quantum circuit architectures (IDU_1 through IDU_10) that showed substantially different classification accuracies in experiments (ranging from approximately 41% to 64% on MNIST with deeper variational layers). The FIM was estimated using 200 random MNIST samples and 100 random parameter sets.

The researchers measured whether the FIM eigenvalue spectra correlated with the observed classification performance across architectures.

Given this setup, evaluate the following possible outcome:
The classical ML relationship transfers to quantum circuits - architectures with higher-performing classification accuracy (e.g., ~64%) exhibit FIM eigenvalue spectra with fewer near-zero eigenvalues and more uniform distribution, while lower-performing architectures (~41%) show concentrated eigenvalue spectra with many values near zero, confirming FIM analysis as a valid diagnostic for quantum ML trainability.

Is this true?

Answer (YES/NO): YES